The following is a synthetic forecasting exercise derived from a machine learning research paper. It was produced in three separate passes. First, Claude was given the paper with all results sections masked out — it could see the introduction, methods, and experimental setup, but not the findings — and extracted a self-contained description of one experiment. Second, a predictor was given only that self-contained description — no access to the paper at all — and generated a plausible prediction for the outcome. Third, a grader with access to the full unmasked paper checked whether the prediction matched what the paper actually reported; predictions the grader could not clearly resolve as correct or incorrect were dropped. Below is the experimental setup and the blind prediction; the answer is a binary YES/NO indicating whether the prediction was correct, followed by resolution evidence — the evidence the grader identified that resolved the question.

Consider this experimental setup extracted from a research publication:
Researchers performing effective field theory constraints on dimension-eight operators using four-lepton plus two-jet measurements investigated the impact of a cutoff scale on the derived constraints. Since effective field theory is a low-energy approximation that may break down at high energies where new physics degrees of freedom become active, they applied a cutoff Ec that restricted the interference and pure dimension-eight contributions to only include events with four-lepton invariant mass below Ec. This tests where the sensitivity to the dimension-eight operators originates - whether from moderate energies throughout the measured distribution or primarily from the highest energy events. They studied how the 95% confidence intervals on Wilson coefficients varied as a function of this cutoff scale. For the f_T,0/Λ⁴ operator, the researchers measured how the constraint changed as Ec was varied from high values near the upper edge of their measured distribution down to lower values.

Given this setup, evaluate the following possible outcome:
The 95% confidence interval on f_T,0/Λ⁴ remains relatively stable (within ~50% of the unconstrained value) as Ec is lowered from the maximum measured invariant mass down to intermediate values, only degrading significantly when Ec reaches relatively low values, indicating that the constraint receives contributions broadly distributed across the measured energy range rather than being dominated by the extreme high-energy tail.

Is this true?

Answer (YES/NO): NO